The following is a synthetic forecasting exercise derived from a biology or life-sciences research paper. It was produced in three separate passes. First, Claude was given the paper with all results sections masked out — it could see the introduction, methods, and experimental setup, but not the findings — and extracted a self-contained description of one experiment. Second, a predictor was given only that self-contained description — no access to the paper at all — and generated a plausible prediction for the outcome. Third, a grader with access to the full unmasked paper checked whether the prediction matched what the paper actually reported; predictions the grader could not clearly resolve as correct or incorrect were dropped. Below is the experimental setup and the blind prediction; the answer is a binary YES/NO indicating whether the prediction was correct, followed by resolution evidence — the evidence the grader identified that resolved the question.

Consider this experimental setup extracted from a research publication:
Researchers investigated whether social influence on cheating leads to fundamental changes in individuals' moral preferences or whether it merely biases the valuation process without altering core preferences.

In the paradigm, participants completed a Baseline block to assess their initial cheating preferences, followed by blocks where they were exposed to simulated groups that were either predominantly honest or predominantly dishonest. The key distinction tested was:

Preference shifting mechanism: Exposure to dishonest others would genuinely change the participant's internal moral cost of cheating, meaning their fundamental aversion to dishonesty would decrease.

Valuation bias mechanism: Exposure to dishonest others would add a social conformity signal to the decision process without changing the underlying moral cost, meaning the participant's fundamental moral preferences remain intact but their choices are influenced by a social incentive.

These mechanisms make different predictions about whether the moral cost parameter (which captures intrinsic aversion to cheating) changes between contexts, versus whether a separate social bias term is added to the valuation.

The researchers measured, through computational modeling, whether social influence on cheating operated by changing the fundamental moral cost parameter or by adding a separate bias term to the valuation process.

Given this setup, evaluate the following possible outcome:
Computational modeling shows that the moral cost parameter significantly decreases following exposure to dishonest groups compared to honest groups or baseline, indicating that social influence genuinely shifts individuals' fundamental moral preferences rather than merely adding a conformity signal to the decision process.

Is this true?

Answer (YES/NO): NO